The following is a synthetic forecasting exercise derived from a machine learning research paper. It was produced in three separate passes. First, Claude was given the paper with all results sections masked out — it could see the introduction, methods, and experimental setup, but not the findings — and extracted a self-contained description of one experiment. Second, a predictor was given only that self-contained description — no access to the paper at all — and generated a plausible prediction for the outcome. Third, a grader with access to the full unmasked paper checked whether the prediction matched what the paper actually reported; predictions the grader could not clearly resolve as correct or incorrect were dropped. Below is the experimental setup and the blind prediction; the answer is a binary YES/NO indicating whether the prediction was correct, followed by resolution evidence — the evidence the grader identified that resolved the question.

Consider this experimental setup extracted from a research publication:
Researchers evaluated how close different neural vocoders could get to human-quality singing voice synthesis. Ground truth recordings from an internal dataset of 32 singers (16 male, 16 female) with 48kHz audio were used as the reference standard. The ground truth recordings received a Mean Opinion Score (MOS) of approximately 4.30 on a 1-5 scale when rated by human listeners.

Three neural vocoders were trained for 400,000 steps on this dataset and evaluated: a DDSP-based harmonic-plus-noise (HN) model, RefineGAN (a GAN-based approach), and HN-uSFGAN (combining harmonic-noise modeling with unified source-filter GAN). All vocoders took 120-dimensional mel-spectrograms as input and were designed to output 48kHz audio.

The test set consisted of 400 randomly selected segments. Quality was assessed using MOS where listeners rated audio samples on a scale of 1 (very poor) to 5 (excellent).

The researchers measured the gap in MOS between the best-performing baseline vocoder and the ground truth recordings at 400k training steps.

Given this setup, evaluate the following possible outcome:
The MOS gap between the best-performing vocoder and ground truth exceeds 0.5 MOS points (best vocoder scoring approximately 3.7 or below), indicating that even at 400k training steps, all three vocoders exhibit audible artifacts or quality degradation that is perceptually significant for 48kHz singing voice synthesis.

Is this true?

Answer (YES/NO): NO